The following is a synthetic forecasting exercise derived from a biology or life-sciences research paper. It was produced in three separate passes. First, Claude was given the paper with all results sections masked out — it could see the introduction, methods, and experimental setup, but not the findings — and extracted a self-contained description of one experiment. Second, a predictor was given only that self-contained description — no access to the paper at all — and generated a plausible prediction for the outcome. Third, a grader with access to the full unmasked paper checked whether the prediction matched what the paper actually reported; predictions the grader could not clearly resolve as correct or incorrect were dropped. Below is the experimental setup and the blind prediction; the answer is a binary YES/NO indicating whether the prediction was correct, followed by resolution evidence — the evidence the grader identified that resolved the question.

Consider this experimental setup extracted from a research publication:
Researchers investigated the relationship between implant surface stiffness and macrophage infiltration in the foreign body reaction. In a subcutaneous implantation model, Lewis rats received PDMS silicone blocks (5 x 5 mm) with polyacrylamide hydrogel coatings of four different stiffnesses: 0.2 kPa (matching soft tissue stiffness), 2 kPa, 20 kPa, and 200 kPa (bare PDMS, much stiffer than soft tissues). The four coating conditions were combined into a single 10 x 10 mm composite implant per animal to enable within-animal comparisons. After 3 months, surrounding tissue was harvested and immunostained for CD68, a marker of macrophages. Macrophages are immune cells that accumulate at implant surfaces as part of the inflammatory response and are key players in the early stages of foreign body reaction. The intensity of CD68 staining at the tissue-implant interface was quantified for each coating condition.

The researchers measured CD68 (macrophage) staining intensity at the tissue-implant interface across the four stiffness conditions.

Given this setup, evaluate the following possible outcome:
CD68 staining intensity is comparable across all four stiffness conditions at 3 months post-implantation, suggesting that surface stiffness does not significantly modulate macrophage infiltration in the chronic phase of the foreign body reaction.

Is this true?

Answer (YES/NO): NO